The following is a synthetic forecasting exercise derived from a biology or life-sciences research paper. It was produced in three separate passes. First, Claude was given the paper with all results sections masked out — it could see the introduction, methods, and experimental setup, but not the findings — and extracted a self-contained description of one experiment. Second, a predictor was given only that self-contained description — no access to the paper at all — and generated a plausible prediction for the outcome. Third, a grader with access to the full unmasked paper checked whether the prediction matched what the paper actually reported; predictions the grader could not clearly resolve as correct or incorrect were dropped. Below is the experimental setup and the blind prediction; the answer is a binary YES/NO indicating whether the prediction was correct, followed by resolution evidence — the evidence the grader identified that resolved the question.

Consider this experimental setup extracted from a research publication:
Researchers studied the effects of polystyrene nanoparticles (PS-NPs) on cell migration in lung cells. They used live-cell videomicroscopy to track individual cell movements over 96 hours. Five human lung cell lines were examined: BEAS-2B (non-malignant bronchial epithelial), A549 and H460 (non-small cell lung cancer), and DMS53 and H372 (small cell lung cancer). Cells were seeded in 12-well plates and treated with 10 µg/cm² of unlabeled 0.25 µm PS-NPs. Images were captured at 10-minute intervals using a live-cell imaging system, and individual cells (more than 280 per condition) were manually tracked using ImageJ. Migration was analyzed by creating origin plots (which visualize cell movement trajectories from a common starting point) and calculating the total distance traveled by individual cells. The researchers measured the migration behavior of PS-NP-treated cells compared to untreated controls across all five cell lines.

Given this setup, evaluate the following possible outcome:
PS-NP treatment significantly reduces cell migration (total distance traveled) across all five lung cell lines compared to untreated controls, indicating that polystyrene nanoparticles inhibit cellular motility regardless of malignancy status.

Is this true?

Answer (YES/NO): NO